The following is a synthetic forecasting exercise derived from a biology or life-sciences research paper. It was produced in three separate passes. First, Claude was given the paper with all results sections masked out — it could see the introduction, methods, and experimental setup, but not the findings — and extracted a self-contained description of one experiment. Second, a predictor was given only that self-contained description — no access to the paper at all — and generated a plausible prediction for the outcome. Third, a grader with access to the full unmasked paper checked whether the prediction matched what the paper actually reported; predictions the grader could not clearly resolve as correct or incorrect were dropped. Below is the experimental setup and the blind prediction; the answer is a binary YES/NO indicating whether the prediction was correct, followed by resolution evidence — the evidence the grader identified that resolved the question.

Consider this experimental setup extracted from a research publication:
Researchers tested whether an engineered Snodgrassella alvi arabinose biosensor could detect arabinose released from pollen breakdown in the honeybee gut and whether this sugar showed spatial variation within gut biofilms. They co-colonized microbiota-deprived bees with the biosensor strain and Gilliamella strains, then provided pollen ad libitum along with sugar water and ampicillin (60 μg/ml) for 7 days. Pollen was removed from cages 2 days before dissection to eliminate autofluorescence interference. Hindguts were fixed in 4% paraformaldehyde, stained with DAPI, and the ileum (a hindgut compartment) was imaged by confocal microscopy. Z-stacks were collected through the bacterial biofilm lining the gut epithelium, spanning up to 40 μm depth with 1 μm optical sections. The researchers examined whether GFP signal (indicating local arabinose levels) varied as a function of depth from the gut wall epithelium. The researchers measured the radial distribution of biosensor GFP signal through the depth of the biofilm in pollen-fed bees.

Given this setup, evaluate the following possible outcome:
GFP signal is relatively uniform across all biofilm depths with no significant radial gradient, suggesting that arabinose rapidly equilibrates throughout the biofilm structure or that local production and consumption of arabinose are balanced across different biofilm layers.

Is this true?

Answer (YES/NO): NO